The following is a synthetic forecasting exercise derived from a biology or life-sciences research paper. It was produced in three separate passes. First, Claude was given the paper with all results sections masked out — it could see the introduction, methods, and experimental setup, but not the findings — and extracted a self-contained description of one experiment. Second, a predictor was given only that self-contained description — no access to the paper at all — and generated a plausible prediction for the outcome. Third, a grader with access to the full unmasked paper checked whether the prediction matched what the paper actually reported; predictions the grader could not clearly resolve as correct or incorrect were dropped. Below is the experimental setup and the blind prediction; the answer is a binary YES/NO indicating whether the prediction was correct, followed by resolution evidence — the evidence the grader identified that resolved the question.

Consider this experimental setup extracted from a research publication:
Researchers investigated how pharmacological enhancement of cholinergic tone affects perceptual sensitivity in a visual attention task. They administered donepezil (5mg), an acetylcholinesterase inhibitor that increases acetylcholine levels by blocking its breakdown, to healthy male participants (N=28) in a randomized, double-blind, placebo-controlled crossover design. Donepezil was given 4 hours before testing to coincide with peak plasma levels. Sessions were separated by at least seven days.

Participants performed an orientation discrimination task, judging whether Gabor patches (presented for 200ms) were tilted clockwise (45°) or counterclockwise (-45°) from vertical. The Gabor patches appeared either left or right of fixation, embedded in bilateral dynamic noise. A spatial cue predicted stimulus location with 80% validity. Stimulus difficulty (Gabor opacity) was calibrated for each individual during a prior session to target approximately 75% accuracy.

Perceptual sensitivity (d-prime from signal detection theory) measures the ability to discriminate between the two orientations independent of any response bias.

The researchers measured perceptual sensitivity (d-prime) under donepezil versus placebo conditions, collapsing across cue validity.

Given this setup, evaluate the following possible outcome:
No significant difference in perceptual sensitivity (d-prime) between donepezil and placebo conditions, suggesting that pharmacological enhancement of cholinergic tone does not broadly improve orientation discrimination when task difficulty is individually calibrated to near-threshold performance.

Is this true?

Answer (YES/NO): YES